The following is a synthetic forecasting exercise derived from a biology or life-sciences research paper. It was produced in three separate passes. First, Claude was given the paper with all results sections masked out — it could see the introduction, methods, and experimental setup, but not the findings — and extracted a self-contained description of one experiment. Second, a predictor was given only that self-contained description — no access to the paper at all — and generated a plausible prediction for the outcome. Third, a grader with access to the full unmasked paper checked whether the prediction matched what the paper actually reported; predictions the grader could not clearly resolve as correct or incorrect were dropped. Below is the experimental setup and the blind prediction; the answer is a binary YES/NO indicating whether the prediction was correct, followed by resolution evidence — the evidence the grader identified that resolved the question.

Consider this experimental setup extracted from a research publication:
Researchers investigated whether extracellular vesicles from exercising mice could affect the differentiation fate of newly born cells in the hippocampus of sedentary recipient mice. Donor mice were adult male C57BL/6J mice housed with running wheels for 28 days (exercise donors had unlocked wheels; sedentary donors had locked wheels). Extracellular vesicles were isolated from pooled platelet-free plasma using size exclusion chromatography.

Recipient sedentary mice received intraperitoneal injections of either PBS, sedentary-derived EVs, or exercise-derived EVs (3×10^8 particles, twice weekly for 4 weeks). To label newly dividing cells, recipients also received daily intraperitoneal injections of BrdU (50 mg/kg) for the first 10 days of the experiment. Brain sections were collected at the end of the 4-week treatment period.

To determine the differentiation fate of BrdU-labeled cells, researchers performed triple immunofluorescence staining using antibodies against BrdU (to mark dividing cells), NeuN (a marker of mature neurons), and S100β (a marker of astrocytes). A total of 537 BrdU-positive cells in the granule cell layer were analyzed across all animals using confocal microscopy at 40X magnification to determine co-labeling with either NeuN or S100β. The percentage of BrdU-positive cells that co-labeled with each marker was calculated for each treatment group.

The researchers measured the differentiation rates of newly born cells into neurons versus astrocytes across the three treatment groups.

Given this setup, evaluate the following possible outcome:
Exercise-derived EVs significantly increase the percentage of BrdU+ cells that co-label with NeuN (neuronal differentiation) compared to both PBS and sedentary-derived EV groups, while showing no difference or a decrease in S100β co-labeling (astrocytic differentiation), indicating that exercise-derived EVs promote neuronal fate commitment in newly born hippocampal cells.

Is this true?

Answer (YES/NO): NO